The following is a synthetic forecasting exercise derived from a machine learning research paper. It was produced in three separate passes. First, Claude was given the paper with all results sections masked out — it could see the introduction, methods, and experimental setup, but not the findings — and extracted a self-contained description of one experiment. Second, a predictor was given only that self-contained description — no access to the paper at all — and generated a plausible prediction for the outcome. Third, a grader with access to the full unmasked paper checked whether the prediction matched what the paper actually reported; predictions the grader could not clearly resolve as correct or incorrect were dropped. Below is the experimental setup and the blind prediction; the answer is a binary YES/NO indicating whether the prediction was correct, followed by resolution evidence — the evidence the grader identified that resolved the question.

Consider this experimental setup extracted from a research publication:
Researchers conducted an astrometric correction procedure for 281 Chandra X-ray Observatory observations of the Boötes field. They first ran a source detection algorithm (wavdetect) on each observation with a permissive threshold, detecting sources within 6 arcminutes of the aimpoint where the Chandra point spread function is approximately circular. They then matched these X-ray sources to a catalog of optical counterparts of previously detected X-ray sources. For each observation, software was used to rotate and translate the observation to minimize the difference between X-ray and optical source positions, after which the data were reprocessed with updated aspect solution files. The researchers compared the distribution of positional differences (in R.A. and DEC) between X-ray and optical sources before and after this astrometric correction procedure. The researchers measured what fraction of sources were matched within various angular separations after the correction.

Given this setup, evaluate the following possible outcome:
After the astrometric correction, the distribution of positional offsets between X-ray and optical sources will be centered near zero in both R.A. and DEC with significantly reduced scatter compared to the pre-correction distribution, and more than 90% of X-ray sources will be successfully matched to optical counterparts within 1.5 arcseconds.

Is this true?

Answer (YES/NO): YES